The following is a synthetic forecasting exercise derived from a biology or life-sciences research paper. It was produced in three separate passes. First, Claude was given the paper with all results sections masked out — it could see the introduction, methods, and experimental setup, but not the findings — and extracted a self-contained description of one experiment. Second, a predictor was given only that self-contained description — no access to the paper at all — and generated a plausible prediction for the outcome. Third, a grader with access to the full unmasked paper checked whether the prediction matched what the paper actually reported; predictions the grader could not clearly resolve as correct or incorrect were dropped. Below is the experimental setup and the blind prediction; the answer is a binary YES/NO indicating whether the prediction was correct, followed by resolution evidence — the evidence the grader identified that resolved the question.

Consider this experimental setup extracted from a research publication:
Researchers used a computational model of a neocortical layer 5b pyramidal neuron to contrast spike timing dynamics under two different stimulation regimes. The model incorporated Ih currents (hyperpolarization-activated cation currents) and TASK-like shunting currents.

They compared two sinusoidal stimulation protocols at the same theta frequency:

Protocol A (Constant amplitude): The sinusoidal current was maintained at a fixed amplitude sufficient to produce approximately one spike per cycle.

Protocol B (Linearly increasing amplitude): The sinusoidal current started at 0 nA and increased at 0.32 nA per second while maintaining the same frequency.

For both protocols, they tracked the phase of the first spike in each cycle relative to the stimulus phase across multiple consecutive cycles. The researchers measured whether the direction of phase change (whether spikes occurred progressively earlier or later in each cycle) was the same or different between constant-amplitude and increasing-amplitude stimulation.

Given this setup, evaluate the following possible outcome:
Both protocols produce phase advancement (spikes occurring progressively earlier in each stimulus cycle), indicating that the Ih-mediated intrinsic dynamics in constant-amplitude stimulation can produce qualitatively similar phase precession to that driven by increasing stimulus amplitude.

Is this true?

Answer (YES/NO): NO